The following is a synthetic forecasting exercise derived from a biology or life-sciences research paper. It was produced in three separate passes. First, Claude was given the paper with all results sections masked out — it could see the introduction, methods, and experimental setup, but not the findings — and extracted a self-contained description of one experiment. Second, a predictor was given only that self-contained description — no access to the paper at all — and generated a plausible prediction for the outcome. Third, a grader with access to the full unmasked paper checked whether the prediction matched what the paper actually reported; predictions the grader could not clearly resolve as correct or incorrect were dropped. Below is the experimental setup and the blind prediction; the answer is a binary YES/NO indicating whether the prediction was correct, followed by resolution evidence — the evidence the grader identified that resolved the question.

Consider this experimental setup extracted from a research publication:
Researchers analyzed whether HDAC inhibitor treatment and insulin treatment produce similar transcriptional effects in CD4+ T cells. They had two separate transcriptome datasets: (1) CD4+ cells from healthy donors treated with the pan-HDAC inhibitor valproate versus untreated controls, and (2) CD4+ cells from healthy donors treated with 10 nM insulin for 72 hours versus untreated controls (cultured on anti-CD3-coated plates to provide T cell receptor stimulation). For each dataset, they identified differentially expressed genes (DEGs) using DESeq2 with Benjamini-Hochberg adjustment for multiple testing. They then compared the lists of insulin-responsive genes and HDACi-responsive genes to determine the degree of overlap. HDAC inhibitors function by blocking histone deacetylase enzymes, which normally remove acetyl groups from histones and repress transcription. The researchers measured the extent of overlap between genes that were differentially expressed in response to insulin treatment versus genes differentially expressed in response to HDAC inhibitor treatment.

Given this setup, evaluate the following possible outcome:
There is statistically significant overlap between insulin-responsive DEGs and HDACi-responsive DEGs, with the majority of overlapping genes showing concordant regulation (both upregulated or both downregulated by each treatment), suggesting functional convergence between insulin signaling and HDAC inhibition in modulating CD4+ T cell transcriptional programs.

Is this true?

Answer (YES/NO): NO